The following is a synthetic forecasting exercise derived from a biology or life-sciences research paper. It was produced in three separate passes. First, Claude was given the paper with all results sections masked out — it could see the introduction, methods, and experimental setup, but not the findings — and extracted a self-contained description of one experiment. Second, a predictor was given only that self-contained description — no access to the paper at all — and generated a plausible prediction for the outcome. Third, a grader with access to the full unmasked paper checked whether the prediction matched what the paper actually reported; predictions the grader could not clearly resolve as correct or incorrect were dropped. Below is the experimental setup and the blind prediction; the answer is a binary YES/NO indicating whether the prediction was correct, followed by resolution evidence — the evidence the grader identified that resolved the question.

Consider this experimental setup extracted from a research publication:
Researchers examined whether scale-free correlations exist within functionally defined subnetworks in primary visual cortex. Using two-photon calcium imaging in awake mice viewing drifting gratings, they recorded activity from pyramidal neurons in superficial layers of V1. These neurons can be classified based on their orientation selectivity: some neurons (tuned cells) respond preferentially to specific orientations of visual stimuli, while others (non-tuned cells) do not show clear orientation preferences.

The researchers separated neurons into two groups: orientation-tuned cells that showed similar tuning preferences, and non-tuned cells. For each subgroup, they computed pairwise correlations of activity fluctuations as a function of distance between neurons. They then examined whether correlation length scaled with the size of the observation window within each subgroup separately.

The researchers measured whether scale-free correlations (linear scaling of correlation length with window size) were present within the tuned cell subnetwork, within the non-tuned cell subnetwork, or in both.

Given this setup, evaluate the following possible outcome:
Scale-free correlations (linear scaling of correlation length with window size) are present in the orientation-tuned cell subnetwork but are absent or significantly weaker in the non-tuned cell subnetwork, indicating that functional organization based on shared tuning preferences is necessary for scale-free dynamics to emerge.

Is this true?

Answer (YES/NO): NO